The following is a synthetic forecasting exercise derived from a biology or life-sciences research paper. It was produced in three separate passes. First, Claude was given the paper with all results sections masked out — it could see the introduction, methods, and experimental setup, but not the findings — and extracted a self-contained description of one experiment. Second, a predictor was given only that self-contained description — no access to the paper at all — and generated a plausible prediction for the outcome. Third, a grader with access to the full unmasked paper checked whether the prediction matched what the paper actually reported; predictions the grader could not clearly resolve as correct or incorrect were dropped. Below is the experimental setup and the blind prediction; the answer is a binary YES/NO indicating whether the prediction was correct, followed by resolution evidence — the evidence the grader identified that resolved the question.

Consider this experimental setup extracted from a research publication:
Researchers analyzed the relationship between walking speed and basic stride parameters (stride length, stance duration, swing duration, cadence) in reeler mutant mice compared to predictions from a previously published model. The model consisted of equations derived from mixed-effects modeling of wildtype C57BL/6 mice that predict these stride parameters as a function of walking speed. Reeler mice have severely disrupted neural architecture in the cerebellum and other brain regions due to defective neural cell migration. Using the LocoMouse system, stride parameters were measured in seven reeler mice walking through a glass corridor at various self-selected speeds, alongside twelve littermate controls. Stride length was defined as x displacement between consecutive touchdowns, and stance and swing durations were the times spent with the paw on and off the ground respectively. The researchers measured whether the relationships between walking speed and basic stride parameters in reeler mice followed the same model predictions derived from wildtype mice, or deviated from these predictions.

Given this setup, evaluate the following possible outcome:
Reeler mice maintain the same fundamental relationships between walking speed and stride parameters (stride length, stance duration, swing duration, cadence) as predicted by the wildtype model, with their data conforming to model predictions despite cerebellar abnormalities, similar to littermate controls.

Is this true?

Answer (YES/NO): NO